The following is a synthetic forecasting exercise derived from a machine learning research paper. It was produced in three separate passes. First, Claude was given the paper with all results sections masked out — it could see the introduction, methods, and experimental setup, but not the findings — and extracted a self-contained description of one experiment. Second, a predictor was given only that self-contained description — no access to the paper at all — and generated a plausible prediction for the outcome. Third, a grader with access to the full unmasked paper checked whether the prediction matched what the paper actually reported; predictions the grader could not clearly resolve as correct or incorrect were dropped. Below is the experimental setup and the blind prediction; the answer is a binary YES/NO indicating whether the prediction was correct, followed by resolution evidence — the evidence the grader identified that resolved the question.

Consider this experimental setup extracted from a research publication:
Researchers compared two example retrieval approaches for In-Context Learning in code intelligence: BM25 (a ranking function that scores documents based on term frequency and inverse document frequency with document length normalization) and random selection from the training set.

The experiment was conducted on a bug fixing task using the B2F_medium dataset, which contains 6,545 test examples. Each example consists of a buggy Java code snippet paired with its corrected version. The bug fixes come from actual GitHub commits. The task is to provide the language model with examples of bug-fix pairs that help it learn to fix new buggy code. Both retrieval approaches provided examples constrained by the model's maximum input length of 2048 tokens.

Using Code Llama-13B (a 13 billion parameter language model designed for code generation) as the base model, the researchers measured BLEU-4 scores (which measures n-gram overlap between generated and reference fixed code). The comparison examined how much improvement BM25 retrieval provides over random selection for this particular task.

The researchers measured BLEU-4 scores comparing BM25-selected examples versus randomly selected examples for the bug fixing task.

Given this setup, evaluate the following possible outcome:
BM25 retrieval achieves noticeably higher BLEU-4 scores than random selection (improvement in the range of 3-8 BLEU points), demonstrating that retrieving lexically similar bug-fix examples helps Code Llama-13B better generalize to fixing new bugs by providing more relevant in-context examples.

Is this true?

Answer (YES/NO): NO